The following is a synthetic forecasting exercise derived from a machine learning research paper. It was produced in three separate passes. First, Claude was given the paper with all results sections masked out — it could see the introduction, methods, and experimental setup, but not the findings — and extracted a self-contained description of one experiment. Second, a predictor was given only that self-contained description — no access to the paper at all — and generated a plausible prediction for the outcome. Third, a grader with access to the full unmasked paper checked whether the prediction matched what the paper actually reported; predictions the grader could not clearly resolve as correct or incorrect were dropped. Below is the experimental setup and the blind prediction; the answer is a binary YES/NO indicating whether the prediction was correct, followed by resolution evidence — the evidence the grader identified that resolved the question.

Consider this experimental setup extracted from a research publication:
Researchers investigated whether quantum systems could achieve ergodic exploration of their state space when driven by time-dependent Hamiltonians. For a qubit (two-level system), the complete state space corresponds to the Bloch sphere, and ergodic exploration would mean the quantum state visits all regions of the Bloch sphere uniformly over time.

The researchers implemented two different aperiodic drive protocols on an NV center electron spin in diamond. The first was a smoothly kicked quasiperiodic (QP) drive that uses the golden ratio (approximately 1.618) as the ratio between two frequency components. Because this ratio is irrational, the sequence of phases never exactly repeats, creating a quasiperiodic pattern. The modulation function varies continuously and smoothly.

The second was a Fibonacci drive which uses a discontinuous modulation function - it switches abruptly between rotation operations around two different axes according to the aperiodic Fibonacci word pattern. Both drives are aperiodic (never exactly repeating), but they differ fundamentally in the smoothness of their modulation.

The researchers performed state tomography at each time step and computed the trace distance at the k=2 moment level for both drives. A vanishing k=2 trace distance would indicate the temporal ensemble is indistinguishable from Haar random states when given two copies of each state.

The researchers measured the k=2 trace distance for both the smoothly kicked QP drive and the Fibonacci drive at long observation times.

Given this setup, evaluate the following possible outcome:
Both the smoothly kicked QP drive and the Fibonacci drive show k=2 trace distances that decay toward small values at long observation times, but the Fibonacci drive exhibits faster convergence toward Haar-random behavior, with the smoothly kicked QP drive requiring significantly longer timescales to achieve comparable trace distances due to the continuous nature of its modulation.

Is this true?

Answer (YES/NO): NO